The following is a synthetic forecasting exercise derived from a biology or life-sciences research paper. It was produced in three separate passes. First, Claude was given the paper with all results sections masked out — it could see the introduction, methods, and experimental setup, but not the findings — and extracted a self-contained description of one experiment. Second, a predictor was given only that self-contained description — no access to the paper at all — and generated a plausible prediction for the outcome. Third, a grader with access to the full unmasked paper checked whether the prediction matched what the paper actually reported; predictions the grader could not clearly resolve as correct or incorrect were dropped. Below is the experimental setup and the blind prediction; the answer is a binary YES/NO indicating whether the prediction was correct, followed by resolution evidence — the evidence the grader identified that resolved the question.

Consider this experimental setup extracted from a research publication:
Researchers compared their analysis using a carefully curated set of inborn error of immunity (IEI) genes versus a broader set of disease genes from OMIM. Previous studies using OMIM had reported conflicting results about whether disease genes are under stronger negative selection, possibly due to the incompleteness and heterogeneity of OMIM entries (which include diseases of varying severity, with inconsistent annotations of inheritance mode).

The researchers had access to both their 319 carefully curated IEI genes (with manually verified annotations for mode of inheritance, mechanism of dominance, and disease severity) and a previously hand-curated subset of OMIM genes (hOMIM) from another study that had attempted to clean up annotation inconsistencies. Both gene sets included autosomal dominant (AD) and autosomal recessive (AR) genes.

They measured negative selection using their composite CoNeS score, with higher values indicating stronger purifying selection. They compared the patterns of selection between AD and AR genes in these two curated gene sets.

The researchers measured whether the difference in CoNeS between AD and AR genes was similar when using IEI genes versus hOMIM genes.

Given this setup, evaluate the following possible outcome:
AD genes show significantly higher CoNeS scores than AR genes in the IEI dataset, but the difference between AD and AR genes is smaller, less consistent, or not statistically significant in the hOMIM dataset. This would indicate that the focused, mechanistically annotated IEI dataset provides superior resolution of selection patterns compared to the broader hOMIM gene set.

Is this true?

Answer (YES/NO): NO